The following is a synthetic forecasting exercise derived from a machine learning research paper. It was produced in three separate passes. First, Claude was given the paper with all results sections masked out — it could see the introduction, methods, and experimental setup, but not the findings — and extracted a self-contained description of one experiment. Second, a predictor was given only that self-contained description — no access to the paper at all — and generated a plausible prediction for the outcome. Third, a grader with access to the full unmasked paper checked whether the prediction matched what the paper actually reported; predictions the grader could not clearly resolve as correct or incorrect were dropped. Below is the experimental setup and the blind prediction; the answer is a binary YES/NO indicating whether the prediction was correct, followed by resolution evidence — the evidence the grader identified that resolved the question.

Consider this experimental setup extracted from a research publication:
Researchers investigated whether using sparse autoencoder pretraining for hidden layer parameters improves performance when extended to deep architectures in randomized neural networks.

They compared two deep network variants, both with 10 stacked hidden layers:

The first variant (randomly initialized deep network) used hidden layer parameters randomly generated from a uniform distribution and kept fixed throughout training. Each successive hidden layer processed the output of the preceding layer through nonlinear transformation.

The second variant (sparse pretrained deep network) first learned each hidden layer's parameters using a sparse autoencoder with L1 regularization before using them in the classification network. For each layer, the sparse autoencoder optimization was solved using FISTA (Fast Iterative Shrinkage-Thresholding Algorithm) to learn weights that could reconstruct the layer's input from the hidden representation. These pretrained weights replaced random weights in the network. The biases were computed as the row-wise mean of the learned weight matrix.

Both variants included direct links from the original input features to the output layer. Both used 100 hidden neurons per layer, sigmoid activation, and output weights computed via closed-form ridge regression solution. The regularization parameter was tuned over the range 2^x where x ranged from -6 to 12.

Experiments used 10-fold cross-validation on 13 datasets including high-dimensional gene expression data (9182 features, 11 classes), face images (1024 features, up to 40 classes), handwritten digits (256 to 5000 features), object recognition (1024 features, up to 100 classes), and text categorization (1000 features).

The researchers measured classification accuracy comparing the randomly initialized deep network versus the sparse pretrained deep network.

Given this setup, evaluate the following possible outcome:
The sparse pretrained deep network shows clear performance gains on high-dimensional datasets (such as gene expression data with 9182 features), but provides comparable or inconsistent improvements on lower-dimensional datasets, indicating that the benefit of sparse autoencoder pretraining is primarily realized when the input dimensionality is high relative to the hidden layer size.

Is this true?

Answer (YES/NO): NO